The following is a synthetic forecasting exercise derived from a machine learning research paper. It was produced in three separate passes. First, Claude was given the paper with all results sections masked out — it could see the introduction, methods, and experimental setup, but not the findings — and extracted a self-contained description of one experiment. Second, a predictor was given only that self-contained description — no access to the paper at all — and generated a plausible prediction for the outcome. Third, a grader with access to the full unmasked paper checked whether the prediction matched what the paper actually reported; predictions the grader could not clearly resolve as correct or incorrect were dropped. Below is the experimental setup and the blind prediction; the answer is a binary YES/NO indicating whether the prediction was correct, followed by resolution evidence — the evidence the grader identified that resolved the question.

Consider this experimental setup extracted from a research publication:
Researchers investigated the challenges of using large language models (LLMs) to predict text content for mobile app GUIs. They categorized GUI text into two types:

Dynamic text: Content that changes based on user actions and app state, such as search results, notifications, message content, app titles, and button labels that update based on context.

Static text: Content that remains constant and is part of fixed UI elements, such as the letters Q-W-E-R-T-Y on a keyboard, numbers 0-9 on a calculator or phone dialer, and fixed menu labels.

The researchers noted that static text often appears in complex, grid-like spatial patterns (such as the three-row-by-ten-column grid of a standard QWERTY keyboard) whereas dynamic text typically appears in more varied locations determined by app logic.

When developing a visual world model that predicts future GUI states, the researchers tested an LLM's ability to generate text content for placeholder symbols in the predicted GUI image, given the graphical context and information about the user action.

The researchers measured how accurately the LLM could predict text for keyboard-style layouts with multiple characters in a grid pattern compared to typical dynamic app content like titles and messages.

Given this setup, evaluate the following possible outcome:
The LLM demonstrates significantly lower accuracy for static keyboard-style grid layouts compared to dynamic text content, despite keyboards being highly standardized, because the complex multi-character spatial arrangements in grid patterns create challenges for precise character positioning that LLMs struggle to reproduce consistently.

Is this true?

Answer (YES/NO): YES